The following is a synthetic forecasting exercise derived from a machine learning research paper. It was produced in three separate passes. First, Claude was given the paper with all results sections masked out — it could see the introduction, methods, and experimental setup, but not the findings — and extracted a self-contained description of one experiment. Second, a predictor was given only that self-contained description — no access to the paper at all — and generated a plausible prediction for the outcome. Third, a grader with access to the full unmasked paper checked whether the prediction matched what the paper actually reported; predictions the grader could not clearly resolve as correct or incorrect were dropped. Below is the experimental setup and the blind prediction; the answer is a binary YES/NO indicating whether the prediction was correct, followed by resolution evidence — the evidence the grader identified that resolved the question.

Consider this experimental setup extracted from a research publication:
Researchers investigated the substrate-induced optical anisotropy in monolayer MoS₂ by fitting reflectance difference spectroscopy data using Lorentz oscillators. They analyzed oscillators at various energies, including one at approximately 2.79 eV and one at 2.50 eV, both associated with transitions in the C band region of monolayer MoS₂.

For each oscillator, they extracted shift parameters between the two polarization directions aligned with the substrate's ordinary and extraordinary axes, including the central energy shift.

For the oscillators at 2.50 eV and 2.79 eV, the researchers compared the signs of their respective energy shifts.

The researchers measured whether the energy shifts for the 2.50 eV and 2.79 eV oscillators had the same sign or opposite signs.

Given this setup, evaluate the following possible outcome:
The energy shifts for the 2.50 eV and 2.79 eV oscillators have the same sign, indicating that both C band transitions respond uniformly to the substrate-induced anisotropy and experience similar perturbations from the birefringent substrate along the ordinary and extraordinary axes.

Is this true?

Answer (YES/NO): NO